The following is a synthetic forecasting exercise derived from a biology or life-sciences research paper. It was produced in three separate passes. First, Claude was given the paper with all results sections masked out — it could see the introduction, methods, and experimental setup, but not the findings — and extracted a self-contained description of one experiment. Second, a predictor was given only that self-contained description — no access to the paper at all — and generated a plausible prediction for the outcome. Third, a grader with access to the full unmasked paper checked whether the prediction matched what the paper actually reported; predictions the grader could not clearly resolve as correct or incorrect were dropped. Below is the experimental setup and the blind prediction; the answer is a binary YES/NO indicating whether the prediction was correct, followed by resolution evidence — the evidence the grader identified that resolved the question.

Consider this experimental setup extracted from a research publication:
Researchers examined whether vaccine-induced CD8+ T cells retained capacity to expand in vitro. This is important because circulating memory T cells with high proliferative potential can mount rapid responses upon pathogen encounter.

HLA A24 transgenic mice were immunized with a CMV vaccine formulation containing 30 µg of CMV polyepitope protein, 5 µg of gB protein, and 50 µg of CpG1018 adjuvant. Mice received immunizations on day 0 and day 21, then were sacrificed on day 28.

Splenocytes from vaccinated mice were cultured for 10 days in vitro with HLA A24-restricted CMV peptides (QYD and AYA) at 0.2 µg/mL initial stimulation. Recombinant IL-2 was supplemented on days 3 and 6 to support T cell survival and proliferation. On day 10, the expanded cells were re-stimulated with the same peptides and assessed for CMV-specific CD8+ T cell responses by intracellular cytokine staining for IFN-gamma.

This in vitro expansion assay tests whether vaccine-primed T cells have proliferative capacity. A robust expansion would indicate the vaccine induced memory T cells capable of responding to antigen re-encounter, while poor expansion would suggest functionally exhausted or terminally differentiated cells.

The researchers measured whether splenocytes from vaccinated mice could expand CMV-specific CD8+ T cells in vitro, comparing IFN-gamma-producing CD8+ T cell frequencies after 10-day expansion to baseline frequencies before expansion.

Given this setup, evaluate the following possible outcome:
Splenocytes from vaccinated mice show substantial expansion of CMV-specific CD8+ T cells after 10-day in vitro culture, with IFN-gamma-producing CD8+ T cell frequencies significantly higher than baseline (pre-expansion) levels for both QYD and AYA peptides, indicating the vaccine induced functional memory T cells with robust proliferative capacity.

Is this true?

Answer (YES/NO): YES